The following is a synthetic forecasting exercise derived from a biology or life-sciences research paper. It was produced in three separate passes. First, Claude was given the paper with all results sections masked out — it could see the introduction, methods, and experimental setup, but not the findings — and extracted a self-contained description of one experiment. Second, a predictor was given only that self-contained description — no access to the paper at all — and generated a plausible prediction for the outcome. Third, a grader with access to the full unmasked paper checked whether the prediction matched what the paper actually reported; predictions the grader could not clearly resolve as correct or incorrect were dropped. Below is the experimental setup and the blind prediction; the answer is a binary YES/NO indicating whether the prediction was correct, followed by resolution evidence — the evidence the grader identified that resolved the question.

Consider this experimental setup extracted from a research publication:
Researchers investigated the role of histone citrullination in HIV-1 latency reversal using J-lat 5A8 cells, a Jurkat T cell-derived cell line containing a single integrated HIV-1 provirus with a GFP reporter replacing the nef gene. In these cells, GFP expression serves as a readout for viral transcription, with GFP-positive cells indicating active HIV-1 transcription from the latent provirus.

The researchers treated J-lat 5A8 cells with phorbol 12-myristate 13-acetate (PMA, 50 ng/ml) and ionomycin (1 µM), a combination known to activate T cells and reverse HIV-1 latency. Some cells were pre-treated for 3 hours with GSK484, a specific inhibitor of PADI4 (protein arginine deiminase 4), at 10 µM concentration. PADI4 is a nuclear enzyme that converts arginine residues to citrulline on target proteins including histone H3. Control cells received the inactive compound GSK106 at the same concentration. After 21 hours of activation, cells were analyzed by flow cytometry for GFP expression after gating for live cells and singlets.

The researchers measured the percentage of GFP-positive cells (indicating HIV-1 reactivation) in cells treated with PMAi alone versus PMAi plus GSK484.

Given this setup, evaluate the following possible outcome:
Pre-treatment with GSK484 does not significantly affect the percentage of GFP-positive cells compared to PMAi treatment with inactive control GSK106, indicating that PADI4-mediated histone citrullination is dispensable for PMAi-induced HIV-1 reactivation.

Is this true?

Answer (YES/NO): NO